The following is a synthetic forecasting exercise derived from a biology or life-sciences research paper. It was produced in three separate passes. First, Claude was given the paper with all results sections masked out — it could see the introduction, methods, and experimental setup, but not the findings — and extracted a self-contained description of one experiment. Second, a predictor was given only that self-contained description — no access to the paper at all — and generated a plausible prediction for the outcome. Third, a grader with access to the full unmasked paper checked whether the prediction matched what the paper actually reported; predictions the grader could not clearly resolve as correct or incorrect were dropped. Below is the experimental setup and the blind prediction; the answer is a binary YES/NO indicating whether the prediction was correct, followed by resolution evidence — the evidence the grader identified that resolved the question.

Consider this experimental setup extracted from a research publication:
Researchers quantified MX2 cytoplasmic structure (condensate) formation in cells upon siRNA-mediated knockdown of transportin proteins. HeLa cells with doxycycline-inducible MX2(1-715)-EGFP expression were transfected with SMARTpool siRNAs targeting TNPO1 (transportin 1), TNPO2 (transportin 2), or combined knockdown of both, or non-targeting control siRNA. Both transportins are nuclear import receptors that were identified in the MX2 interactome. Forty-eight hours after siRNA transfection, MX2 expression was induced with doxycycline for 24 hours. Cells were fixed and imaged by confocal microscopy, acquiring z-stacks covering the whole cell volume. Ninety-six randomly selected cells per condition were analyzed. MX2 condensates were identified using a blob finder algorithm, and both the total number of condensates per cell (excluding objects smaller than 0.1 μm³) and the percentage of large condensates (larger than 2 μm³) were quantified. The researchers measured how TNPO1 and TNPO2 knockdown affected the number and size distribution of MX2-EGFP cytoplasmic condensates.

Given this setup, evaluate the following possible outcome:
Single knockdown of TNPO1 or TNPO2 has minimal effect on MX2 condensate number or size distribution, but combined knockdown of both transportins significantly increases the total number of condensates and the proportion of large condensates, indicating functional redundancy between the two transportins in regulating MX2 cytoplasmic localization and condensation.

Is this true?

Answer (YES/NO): NO